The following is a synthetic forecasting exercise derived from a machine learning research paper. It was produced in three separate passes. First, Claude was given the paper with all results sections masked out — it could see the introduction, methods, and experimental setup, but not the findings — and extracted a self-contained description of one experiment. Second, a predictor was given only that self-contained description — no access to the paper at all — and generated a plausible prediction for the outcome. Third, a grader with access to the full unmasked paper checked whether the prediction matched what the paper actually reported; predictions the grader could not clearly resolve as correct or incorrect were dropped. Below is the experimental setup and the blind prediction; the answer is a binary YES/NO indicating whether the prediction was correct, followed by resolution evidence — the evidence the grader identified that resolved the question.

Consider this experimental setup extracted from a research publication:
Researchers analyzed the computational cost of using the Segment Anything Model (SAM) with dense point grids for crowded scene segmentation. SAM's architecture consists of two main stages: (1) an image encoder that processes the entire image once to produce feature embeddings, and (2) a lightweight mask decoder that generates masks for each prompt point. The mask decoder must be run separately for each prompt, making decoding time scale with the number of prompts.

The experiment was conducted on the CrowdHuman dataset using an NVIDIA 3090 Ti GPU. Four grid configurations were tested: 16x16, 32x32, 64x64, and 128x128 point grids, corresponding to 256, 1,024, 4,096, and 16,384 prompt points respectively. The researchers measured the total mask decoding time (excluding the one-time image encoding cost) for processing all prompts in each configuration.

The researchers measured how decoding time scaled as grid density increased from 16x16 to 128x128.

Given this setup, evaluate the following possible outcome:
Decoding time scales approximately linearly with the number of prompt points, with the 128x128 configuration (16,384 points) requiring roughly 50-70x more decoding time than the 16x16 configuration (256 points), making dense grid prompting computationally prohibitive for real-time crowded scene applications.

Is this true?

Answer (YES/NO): YES